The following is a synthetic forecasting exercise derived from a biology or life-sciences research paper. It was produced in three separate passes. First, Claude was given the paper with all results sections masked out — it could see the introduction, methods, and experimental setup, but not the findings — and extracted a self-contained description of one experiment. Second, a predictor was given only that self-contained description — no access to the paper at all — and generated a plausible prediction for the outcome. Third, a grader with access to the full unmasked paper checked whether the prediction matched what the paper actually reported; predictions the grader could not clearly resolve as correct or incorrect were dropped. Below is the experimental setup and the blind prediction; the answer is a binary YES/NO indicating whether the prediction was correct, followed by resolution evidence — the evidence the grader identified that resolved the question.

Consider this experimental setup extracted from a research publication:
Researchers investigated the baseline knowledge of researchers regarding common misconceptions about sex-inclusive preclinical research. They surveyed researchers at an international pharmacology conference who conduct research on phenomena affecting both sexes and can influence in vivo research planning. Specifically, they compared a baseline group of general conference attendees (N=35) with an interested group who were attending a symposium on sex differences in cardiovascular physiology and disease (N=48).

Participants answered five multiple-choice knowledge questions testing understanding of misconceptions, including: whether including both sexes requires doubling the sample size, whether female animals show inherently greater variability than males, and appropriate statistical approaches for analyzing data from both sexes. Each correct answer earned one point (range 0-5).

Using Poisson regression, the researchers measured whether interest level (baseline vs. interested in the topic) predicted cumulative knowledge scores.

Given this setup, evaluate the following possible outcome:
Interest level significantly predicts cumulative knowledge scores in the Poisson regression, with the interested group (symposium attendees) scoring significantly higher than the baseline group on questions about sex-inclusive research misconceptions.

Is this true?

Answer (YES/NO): NO